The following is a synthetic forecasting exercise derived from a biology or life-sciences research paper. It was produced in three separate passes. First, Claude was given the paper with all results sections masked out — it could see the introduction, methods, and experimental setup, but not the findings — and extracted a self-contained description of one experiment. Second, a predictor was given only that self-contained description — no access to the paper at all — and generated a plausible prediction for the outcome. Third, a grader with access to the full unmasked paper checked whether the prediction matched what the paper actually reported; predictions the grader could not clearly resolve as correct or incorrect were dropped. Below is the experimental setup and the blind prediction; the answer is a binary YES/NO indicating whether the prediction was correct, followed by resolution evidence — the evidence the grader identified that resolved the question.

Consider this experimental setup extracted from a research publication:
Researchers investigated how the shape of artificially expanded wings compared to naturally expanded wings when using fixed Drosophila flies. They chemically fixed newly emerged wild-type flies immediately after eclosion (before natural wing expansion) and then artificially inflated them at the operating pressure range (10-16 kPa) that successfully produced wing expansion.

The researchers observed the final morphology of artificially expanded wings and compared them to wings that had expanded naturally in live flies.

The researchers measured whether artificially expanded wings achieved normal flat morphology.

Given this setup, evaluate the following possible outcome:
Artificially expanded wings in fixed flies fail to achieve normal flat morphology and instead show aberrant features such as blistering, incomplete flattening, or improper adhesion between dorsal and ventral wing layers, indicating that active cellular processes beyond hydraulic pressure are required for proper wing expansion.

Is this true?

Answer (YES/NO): NO